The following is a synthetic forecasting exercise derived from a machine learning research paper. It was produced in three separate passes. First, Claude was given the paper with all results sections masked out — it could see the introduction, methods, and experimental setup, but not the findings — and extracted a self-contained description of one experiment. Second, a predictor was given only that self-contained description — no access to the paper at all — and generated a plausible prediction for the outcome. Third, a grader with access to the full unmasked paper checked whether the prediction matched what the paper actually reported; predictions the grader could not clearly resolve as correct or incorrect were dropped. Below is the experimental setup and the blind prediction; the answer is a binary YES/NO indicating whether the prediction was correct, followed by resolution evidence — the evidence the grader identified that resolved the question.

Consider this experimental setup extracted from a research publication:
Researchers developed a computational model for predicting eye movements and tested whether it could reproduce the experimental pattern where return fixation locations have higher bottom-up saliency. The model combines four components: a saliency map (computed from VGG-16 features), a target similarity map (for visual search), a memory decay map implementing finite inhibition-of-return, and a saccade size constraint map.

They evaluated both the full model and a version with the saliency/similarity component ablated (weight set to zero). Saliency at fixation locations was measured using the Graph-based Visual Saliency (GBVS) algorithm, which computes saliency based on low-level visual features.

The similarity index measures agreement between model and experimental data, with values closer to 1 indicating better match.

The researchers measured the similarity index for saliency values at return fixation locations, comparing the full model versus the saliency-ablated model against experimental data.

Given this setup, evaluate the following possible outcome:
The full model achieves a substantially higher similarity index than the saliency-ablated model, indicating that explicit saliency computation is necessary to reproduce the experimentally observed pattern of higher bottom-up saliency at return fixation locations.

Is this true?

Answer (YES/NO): YES